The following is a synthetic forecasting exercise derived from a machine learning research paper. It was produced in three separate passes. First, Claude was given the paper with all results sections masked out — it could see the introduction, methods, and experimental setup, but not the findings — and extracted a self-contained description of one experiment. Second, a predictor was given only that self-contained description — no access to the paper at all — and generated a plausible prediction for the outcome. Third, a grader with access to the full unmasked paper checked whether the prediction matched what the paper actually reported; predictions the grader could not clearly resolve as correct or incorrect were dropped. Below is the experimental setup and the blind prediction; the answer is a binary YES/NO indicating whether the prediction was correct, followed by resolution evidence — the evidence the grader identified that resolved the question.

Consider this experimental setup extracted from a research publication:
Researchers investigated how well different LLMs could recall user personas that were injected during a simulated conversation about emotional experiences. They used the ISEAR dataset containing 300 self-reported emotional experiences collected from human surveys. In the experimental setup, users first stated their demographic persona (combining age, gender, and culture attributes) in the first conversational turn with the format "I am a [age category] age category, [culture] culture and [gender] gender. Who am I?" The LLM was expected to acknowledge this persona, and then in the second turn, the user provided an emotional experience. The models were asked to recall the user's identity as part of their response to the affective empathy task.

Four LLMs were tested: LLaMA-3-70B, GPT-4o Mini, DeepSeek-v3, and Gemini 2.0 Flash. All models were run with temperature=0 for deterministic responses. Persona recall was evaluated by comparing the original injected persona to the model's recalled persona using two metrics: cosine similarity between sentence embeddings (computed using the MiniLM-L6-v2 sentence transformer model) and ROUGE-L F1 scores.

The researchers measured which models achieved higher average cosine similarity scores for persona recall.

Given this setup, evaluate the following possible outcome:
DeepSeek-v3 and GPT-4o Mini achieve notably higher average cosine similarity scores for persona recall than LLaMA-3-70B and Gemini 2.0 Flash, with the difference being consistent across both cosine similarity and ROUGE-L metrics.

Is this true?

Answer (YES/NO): NO